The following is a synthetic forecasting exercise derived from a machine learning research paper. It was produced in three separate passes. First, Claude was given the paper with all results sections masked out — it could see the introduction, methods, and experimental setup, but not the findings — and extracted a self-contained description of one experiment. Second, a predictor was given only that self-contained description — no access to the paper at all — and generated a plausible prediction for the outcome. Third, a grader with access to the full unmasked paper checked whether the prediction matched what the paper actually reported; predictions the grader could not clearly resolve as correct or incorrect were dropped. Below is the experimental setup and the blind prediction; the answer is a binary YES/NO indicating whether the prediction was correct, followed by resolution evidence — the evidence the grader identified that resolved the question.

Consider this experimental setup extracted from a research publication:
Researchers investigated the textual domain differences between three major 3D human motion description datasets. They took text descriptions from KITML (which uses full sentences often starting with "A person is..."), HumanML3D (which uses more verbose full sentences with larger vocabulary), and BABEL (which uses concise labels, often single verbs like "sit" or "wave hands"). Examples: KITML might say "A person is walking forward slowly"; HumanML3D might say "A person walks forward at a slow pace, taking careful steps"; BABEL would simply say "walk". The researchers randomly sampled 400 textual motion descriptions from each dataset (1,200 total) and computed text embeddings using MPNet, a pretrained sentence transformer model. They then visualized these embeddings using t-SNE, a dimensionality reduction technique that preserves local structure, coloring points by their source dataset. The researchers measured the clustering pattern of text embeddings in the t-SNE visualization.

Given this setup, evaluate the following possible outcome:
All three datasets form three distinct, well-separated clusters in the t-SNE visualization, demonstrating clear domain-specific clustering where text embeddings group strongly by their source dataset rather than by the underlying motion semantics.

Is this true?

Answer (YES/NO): NO